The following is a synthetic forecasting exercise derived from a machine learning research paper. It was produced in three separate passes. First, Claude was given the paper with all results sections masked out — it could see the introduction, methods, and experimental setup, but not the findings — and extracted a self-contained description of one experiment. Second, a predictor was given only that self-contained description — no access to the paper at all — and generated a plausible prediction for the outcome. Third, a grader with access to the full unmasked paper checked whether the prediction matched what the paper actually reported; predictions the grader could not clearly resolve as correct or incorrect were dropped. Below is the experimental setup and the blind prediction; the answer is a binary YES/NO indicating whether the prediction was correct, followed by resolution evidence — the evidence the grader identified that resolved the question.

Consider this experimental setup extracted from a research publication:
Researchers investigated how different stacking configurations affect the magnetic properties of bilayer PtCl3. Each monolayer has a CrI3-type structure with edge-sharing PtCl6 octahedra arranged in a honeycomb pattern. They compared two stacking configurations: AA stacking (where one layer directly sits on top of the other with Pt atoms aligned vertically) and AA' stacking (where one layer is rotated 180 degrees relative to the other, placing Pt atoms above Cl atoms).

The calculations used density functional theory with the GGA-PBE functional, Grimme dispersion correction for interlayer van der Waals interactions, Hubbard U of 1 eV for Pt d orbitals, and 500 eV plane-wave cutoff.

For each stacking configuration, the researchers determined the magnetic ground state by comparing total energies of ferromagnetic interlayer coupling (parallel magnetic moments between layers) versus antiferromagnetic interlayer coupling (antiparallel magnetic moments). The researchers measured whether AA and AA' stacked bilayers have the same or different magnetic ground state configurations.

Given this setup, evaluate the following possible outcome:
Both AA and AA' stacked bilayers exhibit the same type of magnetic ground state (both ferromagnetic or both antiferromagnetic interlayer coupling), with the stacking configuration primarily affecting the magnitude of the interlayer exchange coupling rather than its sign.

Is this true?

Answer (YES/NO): NO